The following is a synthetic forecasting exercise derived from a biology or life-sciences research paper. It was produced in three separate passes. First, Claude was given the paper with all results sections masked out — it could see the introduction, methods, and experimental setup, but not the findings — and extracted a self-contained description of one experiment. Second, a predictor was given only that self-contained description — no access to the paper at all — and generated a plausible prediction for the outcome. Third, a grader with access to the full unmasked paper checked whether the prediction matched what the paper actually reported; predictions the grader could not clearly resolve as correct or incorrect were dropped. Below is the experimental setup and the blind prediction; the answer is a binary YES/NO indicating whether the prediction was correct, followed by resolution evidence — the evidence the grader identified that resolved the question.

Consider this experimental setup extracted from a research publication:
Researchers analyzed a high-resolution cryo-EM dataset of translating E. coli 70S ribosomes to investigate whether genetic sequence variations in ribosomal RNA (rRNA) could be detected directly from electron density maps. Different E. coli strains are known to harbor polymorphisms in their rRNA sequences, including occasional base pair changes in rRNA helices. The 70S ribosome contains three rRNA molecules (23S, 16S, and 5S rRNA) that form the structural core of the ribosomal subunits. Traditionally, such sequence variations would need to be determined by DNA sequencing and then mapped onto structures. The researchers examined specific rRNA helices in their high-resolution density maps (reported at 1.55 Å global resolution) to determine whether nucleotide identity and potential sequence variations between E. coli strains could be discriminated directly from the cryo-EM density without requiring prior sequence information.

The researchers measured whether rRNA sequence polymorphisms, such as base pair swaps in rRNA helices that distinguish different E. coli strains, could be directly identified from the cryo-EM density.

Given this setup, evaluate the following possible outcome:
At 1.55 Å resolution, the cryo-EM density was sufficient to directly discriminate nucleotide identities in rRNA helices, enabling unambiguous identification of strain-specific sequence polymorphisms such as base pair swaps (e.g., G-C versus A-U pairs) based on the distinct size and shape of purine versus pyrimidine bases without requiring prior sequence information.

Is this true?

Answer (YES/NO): YES